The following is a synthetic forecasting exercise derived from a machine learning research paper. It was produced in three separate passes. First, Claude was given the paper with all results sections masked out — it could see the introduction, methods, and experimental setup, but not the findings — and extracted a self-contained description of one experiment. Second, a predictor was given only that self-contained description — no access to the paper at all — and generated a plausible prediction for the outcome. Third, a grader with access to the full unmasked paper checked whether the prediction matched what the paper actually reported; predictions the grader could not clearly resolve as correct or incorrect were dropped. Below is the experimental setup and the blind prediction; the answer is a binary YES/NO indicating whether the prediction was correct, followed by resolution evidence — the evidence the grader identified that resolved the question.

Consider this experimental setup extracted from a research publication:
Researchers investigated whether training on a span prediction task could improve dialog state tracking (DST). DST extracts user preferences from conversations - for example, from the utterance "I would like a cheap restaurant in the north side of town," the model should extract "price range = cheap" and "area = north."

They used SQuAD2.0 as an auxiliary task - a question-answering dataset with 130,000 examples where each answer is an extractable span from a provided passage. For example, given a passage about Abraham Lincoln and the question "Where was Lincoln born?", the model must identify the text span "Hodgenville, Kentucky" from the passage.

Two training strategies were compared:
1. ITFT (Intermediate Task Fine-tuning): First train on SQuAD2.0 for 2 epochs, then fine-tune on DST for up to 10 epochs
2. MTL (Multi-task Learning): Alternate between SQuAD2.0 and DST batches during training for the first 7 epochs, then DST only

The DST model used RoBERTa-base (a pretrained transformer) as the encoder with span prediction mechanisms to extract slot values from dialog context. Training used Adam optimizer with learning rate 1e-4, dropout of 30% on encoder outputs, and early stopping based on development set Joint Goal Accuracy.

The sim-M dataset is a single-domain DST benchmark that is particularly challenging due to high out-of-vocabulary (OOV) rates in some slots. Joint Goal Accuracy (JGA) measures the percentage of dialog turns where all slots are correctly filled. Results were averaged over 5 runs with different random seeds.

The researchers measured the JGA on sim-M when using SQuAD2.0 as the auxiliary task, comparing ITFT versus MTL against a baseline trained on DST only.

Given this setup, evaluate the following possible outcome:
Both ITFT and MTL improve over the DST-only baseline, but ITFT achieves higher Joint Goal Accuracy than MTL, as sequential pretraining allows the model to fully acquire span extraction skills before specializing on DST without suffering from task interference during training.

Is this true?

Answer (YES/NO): NO